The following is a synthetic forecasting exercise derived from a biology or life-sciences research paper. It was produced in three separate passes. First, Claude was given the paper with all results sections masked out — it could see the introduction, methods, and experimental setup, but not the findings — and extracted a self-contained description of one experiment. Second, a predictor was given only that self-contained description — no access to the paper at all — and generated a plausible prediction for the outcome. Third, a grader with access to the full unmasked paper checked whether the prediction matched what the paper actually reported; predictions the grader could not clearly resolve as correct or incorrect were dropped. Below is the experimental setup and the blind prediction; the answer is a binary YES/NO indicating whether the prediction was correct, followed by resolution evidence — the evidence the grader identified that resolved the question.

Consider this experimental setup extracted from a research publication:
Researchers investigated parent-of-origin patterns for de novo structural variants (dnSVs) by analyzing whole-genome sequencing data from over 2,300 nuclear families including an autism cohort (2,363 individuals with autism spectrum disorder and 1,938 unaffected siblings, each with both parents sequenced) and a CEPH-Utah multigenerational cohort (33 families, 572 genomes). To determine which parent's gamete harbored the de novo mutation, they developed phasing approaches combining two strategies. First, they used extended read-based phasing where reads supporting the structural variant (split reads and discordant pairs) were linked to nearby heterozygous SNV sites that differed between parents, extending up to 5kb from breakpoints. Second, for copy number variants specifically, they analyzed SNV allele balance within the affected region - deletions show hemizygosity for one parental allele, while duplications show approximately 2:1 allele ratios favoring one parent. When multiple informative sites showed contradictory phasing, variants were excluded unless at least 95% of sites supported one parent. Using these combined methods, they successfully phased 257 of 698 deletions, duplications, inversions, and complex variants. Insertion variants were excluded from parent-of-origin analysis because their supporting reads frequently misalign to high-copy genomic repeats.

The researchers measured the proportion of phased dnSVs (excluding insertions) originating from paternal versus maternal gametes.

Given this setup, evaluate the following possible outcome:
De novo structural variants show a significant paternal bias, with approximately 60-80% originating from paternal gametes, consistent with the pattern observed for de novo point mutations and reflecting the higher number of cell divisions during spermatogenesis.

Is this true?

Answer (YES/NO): YES